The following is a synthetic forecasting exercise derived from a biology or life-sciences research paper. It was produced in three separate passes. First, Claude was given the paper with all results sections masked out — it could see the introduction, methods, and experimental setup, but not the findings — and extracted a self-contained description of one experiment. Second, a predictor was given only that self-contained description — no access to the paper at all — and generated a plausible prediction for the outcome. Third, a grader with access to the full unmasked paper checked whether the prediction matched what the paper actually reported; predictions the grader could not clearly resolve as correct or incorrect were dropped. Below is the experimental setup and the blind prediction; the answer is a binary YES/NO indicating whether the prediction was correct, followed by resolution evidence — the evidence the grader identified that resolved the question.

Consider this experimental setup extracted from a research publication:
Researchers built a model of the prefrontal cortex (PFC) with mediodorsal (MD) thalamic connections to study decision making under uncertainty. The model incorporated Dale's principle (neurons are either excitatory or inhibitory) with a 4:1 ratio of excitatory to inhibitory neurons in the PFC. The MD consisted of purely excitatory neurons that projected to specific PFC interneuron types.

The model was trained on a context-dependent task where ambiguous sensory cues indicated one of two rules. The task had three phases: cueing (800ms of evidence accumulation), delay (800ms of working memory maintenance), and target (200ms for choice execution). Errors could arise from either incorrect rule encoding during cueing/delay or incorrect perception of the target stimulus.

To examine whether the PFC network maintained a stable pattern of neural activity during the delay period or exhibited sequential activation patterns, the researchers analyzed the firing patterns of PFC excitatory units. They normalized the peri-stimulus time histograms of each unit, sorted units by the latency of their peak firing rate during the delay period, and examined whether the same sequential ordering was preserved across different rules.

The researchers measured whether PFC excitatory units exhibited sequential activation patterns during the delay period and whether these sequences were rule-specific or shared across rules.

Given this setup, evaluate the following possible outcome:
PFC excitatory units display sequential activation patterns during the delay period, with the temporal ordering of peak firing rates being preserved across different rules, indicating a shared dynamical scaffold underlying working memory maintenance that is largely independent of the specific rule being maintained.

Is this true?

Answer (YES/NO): NO